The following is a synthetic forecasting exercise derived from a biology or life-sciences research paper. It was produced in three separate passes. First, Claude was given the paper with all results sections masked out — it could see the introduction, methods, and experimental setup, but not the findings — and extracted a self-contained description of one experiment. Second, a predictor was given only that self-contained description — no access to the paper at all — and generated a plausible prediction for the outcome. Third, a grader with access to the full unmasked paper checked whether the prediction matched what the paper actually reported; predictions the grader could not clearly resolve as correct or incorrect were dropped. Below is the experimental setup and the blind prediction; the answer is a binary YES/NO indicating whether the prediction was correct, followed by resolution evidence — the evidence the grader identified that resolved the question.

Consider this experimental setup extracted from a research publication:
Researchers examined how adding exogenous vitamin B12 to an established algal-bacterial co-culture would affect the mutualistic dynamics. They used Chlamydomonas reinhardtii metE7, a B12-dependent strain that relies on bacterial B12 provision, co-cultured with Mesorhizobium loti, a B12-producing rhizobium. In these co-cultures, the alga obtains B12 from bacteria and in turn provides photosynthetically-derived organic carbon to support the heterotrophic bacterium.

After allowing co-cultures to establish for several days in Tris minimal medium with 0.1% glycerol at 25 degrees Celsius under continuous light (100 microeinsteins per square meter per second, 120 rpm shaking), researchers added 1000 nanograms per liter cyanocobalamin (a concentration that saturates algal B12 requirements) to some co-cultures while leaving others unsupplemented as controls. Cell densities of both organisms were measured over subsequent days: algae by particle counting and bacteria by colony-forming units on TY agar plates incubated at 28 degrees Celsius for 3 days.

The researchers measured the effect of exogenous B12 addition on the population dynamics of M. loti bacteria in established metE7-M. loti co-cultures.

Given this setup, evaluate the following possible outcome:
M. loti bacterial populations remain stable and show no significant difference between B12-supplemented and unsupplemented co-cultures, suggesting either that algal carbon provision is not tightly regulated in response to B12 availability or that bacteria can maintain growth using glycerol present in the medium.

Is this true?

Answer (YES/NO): YES